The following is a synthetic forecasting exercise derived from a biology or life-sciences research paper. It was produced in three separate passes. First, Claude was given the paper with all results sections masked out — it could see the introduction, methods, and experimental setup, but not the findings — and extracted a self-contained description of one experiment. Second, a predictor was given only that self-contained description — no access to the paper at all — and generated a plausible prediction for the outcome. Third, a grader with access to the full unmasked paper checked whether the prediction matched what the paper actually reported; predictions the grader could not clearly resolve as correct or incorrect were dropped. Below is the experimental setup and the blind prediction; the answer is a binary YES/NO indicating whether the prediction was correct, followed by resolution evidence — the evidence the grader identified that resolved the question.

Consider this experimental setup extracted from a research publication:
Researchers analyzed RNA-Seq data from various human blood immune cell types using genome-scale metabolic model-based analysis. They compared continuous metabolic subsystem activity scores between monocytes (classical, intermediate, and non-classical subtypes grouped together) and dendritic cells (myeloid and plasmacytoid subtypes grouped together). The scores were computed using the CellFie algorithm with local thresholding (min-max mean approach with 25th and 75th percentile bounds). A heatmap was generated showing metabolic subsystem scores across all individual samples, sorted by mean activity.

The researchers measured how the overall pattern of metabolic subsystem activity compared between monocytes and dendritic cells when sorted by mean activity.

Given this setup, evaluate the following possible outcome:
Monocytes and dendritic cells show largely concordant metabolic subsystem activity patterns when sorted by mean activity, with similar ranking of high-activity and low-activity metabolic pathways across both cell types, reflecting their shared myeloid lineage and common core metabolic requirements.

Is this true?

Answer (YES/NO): NO